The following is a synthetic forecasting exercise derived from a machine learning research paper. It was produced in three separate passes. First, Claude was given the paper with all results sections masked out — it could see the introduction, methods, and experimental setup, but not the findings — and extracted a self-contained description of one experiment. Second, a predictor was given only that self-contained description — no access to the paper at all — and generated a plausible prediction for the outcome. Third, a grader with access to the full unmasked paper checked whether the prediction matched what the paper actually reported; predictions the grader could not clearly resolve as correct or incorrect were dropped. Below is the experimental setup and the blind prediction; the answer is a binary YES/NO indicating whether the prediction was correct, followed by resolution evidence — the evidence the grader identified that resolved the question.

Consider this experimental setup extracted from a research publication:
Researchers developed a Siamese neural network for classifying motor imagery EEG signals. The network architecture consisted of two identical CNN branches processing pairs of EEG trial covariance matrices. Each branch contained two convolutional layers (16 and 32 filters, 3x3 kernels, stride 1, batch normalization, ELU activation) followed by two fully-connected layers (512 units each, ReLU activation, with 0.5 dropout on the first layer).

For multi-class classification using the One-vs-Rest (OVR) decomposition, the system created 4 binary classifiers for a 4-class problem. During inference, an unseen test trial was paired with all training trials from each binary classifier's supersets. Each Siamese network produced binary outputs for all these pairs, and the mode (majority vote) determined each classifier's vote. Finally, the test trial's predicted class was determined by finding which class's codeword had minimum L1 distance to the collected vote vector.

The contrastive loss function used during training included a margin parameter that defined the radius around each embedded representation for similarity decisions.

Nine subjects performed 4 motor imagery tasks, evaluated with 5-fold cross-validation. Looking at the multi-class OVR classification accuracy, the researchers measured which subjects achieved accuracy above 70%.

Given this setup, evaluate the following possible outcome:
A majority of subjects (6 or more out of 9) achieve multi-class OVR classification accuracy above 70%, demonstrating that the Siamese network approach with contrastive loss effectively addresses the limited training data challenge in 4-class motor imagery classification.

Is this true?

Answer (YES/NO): NO